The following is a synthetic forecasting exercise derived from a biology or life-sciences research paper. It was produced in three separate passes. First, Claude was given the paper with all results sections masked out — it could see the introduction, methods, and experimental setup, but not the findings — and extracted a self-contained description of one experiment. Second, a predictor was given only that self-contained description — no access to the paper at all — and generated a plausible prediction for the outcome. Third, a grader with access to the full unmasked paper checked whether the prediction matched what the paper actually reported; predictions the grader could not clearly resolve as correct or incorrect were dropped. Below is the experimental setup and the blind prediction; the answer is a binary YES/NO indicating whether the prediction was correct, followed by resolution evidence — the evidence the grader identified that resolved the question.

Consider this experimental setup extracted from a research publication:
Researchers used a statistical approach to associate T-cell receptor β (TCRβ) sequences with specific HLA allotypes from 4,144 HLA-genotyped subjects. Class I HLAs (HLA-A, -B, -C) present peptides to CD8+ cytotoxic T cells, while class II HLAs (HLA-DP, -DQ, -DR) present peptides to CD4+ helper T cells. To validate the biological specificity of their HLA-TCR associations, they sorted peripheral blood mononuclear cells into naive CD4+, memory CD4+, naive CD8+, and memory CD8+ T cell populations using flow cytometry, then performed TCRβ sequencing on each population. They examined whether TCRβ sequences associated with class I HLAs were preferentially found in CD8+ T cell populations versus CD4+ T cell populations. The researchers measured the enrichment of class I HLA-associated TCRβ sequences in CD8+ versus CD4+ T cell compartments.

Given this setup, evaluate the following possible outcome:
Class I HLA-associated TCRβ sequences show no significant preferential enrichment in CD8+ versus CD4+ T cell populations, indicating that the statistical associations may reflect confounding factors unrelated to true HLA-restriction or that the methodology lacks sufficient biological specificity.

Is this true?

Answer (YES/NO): NO